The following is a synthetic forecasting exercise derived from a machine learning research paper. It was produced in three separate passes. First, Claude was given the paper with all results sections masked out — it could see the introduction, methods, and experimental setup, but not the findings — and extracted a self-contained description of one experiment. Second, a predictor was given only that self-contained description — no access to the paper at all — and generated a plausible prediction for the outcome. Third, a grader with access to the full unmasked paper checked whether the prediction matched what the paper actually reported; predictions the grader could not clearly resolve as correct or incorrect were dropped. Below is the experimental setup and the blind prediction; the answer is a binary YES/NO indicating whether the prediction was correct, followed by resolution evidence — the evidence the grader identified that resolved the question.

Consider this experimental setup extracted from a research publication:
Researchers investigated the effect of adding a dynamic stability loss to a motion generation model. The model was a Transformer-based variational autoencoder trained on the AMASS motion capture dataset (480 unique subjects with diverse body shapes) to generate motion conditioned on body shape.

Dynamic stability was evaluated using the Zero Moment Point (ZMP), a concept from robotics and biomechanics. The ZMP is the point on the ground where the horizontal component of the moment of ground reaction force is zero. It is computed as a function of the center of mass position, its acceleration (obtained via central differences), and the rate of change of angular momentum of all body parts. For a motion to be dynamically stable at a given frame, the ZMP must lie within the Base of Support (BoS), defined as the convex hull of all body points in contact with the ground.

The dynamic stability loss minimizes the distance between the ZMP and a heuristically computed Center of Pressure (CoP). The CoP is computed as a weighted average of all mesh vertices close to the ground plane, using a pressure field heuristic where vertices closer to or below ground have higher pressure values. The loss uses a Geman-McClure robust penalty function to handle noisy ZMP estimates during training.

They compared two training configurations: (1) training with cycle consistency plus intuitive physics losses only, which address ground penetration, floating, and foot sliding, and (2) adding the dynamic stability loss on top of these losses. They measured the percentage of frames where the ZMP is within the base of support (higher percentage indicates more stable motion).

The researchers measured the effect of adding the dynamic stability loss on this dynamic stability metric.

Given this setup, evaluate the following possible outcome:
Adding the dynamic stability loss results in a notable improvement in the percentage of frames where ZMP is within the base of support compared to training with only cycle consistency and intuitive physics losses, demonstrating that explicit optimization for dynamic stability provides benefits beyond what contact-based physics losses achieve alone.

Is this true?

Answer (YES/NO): NO